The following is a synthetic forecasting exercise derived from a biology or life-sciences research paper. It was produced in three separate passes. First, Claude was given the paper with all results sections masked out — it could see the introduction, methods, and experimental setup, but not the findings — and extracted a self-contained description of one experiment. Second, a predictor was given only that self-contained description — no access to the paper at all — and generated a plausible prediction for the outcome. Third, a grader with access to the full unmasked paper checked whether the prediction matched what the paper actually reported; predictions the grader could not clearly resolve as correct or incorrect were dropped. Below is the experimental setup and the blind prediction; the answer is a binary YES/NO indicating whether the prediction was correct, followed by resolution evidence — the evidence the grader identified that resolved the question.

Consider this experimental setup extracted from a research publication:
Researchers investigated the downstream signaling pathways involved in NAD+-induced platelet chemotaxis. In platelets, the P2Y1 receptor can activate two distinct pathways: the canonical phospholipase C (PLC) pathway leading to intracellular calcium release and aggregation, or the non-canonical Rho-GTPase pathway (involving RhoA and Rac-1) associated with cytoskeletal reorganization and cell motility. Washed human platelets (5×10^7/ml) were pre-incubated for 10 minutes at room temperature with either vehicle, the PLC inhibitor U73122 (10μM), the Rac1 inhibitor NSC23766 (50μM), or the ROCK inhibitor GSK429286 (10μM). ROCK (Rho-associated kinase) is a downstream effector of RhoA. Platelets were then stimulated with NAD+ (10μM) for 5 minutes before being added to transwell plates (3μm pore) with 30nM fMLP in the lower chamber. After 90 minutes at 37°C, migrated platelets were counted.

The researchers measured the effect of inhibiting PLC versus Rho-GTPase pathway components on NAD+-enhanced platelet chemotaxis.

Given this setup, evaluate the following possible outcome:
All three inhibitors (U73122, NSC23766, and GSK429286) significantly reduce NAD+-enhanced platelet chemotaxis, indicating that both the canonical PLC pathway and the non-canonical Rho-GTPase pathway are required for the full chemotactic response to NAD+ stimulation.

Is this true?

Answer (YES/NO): NO